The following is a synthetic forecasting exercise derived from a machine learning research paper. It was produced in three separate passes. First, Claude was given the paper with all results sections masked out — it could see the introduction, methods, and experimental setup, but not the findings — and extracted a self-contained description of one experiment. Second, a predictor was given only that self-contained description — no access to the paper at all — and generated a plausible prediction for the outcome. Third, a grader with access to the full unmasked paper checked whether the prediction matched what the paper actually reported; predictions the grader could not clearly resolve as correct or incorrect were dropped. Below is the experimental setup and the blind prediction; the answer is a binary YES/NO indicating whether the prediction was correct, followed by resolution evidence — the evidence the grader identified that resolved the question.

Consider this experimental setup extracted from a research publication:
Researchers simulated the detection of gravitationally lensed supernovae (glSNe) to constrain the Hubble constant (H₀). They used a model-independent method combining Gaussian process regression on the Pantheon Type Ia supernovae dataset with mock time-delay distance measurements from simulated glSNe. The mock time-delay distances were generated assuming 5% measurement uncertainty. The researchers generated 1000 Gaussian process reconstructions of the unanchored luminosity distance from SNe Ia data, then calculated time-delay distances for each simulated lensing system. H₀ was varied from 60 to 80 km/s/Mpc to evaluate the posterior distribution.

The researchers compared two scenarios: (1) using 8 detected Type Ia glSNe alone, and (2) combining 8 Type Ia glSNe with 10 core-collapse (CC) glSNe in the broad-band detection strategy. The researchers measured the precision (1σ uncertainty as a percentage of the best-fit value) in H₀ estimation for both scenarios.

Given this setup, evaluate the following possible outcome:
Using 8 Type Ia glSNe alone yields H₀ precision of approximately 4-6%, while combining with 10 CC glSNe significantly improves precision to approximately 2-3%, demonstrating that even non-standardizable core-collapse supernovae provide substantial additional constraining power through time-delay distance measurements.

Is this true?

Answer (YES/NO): NO